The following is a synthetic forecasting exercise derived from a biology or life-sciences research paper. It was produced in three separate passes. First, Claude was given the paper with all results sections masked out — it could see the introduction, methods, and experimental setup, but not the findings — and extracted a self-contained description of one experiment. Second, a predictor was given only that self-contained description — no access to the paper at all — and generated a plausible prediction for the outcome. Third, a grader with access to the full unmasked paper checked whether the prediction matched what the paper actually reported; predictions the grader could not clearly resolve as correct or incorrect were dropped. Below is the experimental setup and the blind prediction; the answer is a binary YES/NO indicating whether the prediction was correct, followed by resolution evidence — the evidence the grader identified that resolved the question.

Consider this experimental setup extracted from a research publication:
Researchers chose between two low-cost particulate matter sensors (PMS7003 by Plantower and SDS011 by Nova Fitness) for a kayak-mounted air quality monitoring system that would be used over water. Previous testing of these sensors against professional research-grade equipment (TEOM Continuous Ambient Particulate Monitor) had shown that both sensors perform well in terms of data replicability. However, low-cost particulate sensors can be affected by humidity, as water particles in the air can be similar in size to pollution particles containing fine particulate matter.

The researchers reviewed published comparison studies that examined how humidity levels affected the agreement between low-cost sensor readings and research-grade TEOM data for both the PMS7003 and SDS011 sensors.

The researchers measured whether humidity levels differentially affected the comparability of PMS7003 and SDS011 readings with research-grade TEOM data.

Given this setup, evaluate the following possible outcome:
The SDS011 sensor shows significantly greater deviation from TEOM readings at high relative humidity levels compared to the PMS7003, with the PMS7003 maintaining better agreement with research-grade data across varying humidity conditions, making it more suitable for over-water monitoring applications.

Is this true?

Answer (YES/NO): YES